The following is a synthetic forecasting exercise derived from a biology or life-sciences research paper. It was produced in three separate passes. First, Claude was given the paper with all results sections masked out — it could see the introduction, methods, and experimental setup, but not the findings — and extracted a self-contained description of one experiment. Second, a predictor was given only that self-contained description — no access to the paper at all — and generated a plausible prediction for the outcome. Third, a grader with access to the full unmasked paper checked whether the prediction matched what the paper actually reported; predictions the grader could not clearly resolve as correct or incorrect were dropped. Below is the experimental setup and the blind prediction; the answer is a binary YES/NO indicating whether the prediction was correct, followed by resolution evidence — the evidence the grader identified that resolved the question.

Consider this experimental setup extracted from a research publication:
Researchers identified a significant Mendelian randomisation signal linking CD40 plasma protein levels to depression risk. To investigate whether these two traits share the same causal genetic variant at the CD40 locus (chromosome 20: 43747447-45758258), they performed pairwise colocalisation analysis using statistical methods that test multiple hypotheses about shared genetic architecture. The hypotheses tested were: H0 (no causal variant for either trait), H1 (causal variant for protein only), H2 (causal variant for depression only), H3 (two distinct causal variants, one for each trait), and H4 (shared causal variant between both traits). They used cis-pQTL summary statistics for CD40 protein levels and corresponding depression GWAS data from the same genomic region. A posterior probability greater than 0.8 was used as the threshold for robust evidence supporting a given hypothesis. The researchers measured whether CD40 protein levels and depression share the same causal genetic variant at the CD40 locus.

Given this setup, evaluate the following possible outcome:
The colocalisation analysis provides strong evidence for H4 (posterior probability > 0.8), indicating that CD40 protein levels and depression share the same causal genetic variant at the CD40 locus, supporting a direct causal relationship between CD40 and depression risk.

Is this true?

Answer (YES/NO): NO